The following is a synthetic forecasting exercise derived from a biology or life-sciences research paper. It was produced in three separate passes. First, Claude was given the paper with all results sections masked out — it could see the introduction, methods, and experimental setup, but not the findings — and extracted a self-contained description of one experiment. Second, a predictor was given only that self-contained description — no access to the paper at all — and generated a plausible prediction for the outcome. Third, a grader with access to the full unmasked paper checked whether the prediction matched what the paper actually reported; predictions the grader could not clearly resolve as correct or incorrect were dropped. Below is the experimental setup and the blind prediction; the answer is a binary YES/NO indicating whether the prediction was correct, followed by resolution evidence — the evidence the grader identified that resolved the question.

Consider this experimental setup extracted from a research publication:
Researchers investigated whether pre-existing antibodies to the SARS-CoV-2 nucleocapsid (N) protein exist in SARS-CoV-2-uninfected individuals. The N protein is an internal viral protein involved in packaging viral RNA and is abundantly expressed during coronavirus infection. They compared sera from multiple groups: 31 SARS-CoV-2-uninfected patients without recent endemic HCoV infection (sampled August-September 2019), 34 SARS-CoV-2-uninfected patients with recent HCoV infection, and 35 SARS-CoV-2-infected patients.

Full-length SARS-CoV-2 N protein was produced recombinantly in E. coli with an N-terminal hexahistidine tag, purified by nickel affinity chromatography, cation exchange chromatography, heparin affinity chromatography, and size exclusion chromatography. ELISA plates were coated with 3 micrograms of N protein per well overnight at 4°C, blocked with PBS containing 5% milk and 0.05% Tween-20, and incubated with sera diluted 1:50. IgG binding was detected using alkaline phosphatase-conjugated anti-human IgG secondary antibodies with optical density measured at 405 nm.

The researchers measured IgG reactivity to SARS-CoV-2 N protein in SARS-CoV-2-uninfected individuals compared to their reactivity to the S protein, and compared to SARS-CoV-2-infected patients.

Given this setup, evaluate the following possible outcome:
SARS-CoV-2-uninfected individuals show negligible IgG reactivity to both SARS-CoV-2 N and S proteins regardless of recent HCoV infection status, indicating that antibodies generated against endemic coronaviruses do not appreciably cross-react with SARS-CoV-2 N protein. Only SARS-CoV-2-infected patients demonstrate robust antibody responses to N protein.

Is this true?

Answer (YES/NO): NO